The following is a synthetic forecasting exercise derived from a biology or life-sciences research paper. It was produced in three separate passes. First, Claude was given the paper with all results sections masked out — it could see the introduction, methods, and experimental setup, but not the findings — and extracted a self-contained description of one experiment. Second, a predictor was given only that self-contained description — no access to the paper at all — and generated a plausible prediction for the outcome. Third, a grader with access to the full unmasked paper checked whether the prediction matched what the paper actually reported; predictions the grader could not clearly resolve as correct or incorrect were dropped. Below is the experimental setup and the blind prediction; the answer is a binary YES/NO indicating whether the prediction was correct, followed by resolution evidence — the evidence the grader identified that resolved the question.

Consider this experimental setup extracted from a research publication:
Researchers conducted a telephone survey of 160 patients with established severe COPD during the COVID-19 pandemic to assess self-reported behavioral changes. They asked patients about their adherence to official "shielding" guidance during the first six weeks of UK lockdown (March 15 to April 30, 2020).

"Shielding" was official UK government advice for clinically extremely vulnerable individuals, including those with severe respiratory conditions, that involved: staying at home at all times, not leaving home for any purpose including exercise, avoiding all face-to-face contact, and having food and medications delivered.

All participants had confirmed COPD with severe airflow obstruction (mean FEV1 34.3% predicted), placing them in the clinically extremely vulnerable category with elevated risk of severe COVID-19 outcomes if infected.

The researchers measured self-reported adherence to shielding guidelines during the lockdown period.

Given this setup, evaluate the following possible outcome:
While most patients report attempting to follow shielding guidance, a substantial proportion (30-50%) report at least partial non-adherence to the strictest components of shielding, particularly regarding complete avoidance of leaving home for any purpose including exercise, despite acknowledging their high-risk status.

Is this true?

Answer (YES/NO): NO